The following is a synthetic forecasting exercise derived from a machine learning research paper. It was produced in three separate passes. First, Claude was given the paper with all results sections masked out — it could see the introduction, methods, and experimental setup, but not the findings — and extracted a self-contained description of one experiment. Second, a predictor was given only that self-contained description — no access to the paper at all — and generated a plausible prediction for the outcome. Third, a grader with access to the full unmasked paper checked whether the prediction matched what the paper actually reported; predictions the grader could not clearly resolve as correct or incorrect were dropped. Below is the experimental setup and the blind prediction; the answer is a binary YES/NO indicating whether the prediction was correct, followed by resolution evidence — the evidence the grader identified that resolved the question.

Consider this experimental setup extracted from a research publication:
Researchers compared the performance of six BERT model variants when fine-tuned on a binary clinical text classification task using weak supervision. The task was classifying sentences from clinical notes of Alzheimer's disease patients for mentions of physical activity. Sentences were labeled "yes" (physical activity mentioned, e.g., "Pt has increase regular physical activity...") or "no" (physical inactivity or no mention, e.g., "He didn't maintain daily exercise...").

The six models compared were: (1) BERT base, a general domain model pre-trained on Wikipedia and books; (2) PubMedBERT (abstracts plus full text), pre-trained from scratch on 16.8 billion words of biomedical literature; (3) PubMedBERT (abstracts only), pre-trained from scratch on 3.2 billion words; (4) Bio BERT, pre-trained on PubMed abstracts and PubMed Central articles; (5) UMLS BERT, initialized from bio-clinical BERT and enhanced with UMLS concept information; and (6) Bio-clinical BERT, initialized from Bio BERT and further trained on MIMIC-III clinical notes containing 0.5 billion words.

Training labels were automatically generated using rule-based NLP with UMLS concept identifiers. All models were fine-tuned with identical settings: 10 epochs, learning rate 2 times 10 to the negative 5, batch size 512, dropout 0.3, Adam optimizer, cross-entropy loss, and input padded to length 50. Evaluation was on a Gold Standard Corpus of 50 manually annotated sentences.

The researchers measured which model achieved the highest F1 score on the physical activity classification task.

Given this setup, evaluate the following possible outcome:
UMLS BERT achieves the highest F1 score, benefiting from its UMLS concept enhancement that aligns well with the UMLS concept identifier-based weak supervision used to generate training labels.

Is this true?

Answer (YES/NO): NO